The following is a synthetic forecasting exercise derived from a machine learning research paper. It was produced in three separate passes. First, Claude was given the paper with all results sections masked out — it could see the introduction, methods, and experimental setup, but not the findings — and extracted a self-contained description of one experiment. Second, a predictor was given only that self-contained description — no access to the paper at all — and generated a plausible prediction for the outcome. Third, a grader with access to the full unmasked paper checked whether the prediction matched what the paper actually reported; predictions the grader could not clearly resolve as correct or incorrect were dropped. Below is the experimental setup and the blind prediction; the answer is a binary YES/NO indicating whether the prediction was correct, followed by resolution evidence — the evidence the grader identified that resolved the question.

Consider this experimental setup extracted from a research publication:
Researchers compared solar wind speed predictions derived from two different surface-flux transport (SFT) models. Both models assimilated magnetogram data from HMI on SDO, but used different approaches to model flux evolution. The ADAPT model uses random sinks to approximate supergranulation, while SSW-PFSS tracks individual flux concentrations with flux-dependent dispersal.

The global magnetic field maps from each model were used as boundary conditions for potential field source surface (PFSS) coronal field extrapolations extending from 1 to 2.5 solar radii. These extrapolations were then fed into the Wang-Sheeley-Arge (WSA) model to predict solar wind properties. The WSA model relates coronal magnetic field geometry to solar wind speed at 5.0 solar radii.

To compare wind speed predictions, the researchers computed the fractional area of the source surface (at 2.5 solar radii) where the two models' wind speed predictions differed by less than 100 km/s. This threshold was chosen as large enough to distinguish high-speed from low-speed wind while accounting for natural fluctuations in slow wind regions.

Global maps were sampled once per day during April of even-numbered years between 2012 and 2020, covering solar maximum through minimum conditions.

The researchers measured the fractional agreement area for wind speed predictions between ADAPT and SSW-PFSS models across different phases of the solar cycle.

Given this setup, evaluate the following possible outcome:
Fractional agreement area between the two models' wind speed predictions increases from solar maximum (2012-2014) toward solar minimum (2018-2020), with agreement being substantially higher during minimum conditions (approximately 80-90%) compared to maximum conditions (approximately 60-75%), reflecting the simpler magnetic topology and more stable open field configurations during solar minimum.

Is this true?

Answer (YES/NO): NO